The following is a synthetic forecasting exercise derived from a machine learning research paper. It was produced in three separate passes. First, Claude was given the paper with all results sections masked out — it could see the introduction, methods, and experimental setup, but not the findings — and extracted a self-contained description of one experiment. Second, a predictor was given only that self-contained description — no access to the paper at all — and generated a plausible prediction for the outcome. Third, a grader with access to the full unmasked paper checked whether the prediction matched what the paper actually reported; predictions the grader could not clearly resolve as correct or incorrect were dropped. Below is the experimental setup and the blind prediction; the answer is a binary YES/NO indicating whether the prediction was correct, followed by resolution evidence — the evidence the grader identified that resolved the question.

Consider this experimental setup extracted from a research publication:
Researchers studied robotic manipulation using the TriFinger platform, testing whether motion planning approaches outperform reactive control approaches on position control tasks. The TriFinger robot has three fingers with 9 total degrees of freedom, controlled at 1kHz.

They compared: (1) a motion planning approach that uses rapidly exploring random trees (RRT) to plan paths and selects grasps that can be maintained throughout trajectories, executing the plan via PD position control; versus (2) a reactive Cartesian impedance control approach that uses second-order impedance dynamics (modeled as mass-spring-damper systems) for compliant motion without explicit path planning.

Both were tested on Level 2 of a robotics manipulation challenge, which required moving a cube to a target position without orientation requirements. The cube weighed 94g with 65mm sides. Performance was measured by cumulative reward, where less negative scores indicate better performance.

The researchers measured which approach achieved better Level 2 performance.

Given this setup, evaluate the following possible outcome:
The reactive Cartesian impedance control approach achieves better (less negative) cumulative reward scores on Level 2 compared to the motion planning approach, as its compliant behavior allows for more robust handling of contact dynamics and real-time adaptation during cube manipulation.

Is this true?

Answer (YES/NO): NO